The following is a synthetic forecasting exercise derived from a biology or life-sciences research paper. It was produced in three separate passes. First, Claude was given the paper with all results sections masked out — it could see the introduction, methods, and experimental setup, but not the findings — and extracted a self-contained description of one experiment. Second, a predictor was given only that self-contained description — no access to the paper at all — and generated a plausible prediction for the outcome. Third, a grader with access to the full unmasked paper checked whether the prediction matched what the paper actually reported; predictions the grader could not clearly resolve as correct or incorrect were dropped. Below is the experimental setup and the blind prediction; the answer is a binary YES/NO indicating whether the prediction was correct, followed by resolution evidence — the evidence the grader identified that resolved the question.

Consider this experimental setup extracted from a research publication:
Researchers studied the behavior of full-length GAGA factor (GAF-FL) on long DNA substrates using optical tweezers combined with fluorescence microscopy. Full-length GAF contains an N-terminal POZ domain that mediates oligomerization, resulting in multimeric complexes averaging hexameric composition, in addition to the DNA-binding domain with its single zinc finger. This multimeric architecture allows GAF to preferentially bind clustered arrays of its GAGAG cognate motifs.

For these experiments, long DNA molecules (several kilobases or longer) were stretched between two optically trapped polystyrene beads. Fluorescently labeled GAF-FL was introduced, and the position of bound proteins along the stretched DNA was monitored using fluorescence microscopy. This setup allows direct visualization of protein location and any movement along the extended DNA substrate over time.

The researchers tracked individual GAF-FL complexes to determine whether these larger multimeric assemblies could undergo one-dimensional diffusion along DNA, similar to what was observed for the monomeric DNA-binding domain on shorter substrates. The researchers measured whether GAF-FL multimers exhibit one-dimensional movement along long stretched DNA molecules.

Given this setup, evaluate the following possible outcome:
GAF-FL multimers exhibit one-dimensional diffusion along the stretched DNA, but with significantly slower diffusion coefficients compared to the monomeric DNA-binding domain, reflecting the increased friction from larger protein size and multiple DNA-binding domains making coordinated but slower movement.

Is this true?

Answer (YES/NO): NO